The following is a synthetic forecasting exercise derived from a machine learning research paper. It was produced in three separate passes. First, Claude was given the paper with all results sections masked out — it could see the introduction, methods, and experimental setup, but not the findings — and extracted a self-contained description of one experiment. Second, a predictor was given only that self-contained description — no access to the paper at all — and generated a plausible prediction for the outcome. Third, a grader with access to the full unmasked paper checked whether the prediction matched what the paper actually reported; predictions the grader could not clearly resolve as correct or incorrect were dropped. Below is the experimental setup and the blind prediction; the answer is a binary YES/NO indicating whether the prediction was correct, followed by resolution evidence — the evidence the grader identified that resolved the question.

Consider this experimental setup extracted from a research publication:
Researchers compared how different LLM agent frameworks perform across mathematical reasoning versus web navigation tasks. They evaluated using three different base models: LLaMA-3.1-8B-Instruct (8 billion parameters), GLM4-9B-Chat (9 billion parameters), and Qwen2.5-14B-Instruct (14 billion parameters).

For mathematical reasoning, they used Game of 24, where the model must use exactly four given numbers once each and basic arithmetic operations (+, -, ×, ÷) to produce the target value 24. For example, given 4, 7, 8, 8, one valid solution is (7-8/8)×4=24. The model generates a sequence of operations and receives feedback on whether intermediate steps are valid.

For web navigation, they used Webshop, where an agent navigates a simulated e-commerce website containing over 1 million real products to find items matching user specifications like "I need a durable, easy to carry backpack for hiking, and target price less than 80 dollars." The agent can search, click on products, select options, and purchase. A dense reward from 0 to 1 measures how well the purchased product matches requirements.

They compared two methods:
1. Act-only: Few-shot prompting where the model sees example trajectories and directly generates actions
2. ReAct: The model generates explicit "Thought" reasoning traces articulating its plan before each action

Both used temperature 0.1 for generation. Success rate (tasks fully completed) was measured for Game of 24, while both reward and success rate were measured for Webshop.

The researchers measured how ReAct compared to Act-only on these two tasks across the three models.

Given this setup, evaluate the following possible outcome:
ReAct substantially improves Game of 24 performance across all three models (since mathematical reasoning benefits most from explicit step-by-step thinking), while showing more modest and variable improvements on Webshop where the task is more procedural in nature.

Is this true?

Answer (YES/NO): NO